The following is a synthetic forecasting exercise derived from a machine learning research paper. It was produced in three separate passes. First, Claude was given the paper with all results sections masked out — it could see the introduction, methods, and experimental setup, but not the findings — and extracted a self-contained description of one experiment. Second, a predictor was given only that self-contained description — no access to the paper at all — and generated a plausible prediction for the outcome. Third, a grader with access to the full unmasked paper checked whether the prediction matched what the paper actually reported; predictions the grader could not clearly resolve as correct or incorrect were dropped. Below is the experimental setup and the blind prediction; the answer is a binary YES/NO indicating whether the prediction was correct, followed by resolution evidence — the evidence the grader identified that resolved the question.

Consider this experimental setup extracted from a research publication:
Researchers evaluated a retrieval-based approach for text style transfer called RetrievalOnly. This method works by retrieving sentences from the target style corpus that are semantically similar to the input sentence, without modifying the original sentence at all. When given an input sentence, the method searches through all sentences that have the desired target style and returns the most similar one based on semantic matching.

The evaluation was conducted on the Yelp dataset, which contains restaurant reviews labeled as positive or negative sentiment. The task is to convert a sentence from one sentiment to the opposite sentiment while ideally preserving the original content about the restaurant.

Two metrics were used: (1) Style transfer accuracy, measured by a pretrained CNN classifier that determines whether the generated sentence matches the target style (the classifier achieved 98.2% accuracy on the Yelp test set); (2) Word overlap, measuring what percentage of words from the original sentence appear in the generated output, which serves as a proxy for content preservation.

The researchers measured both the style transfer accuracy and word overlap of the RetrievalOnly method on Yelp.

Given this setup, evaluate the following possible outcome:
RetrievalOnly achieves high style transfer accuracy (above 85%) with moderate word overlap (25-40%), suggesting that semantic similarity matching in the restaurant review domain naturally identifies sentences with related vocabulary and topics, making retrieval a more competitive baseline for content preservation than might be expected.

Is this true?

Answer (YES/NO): NO